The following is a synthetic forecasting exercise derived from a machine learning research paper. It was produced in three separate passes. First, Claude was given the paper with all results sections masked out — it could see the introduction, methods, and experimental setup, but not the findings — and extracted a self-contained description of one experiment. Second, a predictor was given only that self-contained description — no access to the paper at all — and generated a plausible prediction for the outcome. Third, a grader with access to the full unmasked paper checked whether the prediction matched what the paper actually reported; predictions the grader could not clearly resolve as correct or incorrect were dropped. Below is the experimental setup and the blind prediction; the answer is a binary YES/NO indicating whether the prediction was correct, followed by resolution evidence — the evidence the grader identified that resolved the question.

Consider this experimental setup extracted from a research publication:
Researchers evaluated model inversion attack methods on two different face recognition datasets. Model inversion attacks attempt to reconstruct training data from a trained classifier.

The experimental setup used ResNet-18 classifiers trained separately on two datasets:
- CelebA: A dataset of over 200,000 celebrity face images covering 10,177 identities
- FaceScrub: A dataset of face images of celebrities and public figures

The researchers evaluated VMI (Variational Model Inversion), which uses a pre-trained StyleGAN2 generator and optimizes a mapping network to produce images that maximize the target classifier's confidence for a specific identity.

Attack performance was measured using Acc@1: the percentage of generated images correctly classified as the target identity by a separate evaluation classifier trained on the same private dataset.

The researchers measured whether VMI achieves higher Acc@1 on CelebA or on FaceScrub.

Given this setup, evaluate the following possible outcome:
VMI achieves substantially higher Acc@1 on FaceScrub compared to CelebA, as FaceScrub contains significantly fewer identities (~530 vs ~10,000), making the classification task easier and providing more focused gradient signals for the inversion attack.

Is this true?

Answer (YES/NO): NO